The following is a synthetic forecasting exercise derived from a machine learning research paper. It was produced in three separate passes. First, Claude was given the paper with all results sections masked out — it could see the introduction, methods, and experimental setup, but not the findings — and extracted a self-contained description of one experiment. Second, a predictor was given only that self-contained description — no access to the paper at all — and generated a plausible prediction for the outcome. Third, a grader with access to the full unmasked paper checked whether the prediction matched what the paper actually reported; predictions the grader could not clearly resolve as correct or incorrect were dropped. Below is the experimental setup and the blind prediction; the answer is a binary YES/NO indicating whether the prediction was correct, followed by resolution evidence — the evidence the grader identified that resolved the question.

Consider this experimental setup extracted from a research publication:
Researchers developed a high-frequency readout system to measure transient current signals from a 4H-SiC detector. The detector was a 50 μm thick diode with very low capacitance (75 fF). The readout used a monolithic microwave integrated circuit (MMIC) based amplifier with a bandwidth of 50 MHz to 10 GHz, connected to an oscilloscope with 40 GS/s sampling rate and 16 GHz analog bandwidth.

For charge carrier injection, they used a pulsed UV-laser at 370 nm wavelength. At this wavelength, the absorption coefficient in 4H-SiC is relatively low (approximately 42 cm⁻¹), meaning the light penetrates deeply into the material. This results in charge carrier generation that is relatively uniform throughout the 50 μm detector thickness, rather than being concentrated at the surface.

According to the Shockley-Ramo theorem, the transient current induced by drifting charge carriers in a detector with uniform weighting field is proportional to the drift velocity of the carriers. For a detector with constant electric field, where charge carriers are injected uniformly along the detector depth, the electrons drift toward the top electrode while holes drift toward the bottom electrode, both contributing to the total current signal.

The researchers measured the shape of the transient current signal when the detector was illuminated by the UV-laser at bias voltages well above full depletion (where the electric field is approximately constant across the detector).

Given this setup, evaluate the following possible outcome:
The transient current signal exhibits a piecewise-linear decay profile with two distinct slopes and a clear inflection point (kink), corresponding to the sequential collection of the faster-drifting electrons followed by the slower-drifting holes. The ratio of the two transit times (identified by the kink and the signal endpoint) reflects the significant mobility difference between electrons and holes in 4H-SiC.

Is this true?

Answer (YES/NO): YES